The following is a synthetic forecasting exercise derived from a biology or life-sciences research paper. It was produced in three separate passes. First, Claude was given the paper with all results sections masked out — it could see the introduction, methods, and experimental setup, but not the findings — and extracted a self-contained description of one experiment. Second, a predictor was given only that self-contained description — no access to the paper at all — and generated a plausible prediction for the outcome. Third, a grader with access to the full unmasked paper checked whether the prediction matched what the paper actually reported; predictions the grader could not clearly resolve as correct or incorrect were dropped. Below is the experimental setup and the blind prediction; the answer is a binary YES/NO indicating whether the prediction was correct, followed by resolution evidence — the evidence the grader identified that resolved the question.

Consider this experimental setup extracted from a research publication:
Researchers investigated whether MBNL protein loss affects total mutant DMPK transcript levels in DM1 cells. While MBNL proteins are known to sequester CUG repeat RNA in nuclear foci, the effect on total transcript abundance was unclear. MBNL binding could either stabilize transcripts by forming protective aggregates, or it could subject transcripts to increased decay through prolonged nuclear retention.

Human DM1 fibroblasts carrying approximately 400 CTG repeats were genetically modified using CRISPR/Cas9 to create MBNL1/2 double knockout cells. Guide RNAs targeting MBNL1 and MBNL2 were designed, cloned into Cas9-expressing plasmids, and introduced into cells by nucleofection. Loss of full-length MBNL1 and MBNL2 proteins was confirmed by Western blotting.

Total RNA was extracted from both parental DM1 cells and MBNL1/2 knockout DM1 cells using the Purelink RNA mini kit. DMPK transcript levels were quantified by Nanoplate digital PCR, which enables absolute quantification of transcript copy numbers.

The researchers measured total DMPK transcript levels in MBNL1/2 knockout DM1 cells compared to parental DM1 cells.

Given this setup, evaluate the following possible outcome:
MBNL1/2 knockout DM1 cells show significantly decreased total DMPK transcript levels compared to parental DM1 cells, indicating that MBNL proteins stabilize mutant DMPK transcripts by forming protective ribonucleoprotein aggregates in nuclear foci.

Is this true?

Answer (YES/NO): YES